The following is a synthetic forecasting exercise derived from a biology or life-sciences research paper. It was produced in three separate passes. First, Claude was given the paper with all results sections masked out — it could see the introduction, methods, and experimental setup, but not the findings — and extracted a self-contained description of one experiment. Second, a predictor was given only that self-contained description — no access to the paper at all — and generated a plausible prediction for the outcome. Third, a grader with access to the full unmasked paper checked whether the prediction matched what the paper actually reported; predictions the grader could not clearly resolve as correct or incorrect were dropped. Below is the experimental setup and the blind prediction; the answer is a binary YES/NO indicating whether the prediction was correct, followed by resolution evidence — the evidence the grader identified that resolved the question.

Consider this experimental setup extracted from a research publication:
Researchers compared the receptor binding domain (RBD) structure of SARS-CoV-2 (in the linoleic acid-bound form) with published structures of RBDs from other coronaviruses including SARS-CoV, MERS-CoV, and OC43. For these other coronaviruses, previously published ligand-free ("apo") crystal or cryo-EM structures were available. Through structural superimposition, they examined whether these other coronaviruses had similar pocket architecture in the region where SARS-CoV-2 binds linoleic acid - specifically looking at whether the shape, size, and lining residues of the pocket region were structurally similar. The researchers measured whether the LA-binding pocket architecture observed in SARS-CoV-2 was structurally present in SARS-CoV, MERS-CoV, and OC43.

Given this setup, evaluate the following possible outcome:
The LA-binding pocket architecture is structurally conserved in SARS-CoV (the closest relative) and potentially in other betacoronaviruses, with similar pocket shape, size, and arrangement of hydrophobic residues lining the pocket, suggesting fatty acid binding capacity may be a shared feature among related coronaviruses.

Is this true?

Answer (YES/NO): YES